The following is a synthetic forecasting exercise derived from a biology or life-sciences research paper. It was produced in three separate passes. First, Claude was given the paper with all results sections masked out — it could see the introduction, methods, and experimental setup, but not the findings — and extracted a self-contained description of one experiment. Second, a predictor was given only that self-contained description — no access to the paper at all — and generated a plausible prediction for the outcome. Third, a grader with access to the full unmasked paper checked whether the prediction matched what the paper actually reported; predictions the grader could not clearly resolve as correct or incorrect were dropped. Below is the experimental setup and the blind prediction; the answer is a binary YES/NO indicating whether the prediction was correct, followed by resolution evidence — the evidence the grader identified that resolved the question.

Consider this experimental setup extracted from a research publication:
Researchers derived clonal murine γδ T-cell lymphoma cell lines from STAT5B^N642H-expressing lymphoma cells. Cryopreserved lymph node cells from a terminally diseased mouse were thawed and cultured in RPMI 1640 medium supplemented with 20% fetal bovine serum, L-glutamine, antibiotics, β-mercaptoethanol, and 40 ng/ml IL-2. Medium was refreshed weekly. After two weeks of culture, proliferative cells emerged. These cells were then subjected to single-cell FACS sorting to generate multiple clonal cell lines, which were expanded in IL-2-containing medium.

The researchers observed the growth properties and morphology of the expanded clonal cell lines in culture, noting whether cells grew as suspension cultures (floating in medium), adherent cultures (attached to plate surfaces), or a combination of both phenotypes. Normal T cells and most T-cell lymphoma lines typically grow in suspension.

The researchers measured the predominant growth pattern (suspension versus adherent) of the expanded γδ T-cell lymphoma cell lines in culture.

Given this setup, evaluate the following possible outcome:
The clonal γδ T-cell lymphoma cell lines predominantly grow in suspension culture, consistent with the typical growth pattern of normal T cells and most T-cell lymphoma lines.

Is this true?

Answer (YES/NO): NO